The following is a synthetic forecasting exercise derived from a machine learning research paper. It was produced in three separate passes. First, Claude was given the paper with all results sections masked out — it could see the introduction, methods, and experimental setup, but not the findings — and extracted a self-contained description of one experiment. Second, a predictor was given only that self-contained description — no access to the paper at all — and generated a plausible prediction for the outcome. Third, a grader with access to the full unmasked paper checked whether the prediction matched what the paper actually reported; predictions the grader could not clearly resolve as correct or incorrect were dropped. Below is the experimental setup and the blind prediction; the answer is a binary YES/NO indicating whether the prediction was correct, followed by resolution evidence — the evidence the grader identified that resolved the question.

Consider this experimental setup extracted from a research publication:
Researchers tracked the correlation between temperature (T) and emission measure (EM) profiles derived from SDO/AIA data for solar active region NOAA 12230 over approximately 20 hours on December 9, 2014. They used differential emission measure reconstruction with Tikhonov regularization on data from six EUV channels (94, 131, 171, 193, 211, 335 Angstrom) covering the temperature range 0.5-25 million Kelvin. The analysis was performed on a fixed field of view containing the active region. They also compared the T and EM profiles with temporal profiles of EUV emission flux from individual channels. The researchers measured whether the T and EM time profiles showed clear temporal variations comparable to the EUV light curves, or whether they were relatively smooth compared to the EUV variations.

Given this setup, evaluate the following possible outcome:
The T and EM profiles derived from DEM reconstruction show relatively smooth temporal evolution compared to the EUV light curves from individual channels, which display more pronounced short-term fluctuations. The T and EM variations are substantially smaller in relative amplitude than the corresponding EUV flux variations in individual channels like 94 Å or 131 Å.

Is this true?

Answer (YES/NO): YES